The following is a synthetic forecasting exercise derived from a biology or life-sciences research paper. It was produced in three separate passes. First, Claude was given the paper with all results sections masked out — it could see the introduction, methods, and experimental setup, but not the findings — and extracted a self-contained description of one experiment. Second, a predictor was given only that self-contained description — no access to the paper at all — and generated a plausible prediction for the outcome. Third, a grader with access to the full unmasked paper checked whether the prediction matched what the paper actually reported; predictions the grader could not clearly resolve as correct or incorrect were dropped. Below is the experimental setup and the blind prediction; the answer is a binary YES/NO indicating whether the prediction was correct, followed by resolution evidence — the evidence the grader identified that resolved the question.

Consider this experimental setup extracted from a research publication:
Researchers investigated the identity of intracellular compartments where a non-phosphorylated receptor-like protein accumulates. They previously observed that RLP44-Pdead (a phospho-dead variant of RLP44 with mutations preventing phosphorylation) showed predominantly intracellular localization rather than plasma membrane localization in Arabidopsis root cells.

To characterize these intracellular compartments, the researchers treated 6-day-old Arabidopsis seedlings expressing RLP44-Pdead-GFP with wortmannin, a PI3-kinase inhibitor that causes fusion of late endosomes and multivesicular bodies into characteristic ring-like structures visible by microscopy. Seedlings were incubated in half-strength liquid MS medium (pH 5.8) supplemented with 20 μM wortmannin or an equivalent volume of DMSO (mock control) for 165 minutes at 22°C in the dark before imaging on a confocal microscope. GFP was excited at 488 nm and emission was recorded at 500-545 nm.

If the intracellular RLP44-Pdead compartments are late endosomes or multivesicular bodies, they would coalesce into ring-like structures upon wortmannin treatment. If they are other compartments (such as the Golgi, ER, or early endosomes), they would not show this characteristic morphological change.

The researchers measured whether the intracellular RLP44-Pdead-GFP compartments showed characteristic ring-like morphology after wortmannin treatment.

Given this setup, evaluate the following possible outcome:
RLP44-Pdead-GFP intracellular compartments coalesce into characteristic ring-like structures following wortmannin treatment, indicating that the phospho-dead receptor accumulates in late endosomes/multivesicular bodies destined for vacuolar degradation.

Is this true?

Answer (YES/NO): YES